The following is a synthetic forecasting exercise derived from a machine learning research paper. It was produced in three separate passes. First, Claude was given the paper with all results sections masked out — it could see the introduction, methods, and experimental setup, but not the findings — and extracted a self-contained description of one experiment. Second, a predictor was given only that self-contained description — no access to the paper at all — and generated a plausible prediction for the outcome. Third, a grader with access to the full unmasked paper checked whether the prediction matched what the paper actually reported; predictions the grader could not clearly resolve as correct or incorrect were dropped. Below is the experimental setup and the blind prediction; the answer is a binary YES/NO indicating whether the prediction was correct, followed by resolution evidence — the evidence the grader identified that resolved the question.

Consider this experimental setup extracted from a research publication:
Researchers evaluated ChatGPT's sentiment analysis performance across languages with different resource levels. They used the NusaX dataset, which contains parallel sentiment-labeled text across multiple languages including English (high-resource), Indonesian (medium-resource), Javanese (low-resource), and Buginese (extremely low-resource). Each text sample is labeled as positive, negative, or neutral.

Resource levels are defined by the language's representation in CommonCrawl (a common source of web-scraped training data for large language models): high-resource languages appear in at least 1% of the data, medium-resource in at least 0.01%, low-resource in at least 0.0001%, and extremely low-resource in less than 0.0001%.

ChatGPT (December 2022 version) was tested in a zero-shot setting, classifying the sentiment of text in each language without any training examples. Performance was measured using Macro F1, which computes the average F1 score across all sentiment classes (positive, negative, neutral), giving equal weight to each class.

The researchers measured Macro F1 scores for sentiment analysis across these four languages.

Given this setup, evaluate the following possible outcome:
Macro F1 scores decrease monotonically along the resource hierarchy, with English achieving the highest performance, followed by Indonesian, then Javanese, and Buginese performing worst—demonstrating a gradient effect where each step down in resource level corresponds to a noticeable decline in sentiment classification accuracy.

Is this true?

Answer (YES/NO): NO